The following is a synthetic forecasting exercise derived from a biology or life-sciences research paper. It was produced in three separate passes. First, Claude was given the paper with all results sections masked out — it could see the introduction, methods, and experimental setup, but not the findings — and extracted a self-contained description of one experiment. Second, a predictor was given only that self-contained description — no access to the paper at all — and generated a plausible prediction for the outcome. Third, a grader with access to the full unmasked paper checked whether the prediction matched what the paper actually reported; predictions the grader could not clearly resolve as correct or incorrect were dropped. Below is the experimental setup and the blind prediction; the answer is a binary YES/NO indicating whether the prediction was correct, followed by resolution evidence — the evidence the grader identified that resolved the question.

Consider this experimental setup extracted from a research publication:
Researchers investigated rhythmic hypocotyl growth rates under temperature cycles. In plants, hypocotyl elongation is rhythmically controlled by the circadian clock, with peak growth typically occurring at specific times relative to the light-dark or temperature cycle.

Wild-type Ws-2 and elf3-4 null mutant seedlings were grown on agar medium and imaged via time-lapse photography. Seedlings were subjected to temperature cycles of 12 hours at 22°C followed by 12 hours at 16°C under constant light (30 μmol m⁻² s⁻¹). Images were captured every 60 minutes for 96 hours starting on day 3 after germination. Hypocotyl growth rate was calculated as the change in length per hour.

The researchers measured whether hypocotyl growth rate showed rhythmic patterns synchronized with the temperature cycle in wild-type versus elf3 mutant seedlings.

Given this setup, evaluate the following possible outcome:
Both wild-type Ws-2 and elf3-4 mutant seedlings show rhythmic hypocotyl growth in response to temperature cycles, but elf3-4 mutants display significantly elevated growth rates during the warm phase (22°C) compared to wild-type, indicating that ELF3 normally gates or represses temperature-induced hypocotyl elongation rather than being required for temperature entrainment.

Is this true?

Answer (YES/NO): NO